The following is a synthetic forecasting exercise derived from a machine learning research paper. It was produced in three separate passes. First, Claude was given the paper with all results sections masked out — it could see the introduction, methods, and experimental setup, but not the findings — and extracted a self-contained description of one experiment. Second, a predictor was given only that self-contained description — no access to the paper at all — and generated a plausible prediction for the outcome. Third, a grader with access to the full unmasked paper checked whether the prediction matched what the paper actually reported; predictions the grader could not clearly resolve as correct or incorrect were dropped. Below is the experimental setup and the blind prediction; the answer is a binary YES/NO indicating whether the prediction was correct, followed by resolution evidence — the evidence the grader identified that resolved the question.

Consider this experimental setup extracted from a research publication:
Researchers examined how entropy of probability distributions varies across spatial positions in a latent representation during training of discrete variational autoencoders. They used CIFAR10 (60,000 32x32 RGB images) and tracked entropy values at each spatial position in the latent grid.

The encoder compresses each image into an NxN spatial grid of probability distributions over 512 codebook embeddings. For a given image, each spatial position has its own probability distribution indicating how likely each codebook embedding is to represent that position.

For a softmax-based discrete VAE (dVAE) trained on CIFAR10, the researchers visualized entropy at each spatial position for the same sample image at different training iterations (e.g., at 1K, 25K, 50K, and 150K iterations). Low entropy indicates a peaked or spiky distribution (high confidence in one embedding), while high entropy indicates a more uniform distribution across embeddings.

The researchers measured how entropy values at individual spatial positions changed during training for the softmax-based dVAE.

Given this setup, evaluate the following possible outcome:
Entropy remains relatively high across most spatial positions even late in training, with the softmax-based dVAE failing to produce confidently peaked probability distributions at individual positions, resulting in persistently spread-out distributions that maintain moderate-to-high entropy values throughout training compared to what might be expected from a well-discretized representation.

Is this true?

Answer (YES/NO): NO